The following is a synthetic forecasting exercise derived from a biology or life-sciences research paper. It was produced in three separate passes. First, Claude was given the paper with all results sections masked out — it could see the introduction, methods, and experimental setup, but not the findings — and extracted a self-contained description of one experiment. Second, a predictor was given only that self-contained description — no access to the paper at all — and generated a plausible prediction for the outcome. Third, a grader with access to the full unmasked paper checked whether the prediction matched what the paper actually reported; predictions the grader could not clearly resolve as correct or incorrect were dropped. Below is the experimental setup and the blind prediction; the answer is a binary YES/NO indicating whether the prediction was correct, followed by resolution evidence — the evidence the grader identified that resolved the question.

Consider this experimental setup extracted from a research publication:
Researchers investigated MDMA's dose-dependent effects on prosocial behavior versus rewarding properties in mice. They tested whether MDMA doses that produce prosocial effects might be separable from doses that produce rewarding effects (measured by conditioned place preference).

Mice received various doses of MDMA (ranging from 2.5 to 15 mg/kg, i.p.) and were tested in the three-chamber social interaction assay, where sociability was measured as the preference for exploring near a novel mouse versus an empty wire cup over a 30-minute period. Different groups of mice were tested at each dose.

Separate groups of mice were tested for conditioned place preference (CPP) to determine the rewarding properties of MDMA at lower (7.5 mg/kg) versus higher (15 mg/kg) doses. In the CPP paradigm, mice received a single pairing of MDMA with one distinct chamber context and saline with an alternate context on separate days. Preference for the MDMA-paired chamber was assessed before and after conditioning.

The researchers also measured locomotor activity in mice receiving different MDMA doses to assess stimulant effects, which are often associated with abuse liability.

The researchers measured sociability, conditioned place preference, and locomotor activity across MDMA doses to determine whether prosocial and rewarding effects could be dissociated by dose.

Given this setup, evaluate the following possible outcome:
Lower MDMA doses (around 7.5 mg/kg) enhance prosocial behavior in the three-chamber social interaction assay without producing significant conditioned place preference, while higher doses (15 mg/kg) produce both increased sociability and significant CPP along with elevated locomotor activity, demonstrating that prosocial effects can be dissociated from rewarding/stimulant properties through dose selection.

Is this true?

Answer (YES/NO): YES